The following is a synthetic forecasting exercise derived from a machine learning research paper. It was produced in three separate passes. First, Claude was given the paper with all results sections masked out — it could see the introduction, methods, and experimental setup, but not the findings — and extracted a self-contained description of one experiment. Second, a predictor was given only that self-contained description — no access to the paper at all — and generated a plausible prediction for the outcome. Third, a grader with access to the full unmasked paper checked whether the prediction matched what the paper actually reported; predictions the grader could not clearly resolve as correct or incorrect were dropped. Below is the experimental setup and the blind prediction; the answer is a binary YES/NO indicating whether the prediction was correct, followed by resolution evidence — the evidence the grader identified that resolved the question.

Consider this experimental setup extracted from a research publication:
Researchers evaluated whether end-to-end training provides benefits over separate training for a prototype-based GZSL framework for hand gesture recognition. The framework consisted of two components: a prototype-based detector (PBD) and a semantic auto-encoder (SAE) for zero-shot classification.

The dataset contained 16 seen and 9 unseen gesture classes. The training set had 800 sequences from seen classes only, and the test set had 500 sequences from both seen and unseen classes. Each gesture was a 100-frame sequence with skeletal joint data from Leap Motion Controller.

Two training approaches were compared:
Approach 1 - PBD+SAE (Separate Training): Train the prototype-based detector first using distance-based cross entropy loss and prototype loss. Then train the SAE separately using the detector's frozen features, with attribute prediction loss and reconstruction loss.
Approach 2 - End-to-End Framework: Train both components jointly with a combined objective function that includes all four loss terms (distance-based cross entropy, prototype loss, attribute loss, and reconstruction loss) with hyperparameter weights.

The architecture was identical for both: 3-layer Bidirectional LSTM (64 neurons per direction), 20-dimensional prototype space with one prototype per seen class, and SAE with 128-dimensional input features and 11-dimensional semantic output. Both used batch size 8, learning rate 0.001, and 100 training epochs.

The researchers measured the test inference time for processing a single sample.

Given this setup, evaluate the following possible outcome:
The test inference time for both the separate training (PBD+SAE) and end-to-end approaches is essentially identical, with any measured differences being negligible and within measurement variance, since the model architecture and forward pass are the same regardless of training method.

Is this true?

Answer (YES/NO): NO